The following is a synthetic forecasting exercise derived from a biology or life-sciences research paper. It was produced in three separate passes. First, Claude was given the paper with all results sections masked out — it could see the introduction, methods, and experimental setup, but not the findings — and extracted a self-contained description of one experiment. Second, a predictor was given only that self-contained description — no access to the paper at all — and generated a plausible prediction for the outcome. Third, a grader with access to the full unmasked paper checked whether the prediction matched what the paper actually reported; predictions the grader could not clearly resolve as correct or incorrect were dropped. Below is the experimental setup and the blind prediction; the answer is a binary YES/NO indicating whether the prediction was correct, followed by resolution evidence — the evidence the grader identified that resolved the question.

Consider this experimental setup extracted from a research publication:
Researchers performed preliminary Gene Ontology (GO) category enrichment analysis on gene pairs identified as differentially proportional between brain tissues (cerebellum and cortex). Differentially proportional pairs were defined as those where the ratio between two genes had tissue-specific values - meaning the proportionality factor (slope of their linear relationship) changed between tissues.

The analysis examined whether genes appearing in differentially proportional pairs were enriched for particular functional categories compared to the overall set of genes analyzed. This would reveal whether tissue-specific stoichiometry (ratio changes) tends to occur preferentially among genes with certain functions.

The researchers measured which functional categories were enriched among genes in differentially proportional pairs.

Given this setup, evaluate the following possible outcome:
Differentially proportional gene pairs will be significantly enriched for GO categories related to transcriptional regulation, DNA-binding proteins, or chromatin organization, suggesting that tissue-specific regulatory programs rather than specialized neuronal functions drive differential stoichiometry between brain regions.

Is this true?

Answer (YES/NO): NO